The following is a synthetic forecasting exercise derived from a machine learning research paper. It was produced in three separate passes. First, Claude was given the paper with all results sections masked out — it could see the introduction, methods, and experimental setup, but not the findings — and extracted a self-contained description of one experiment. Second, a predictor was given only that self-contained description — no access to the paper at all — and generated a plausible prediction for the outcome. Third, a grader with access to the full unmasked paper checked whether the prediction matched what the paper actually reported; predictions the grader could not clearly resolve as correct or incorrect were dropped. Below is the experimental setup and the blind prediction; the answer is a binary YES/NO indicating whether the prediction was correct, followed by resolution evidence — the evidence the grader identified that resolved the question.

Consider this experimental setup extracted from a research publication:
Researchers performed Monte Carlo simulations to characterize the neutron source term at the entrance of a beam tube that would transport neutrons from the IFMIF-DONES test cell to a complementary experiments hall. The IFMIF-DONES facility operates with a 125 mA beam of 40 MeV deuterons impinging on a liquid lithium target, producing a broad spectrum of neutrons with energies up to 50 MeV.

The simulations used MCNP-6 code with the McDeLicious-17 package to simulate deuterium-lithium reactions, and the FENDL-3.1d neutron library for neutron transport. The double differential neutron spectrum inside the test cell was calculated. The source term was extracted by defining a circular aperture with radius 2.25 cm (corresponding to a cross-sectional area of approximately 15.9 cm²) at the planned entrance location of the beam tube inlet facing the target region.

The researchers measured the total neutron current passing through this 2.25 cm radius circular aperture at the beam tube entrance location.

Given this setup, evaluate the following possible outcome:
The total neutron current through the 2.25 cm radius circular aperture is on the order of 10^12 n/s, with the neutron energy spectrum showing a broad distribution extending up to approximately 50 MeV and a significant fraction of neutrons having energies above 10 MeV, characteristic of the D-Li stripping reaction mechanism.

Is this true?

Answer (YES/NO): NO